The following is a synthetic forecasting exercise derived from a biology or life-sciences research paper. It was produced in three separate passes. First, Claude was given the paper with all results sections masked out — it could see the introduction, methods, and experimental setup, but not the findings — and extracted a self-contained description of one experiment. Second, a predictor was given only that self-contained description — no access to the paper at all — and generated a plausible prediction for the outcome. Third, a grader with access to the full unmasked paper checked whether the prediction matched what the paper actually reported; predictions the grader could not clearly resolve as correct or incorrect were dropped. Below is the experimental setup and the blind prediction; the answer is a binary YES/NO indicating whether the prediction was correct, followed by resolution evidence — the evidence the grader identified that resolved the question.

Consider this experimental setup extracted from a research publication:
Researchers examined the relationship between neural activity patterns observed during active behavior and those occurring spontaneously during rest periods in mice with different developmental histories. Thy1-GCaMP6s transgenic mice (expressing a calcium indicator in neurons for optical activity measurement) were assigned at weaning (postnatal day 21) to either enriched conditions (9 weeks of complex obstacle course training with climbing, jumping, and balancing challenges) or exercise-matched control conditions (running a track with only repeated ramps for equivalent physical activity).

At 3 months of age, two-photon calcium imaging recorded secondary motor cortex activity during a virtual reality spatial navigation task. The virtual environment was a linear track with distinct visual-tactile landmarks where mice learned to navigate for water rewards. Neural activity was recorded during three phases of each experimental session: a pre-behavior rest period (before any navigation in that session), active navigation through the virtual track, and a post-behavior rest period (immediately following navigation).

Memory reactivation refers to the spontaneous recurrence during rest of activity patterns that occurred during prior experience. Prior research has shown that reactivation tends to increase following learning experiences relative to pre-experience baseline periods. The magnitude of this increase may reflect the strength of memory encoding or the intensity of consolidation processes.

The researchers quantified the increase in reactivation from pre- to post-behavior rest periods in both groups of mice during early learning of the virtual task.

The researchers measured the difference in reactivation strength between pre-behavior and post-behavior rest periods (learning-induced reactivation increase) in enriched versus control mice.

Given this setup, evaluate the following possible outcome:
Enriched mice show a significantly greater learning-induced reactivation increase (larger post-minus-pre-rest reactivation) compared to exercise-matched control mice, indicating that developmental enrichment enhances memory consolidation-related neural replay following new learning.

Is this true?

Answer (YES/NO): YES